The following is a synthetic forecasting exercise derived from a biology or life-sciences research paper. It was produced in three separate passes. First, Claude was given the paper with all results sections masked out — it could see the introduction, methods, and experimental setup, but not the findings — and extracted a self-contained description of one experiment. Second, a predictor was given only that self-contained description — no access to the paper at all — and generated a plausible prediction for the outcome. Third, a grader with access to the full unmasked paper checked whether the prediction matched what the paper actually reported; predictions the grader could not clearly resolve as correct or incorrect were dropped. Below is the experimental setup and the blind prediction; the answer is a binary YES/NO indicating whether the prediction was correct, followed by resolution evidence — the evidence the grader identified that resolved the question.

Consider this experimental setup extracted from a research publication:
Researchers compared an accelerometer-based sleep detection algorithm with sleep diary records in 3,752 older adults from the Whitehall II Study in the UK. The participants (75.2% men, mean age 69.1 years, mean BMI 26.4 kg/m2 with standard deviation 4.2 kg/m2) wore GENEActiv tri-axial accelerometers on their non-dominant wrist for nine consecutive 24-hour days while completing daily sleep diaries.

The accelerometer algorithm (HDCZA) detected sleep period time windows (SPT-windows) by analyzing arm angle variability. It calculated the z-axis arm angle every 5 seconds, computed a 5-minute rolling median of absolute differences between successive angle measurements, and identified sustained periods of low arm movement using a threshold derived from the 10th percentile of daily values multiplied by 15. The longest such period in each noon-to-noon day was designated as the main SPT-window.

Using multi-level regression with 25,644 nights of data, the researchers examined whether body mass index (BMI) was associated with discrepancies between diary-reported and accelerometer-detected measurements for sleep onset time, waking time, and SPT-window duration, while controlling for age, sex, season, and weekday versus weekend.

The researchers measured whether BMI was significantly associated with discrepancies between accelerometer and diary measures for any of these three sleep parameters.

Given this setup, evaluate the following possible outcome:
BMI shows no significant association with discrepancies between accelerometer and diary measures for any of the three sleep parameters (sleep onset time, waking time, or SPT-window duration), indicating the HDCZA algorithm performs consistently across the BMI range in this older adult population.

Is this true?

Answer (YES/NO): NO